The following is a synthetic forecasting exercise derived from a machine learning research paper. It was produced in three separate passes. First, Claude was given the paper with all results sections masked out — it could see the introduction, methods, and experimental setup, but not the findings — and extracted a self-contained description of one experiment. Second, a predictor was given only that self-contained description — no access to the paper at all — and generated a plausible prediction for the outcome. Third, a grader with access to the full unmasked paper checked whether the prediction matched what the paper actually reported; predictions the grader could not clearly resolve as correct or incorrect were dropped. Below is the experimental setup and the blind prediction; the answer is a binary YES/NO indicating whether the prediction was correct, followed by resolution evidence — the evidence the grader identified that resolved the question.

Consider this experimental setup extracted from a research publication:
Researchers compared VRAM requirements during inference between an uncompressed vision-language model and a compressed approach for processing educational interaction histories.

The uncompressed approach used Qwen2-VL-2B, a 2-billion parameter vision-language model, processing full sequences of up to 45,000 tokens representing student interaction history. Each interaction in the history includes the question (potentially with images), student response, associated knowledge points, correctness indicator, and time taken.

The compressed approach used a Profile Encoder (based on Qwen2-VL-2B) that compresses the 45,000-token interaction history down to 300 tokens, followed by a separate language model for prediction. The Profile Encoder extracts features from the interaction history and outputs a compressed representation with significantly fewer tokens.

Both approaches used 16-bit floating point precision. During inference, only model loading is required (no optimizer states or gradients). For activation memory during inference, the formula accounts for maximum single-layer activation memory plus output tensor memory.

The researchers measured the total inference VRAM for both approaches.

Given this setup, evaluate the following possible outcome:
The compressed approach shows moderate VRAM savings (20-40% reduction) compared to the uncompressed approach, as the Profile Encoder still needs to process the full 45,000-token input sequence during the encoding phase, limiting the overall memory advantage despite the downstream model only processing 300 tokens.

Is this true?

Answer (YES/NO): NO